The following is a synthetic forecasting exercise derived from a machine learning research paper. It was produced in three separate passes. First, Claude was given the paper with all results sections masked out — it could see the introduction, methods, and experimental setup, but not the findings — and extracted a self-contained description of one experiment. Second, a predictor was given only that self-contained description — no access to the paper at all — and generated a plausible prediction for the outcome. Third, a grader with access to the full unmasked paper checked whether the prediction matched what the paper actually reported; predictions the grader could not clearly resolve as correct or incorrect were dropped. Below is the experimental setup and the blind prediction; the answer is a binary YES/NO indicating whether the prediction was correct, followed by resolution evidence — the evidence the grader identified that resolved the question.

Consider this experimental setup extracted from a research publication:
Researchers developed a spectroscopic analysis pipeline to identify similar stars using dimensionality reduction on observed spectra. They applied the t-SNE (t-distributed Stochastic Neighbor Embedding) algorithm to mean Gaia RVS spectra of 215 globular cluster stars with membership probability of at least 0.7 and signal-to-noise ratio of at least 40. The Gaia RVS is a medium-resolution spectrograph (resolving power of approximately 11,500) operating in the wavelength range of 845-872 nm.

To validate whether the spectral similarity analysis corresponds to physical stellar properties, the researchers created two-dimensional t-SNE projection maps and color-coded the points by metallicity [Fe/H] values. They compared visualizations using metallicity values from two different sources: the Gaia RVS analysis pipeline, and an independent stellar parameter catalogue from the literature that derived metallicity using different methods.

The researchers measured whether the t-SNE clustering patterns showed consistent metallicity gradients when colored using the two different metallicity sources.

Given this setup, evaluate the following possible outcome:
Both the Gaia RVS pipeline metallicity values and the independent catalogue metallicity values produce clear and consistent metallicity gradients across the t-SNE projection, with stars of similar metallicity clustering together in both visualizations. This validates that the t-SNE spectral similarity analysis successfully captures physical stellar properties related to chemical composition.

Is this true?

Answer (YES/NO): NO